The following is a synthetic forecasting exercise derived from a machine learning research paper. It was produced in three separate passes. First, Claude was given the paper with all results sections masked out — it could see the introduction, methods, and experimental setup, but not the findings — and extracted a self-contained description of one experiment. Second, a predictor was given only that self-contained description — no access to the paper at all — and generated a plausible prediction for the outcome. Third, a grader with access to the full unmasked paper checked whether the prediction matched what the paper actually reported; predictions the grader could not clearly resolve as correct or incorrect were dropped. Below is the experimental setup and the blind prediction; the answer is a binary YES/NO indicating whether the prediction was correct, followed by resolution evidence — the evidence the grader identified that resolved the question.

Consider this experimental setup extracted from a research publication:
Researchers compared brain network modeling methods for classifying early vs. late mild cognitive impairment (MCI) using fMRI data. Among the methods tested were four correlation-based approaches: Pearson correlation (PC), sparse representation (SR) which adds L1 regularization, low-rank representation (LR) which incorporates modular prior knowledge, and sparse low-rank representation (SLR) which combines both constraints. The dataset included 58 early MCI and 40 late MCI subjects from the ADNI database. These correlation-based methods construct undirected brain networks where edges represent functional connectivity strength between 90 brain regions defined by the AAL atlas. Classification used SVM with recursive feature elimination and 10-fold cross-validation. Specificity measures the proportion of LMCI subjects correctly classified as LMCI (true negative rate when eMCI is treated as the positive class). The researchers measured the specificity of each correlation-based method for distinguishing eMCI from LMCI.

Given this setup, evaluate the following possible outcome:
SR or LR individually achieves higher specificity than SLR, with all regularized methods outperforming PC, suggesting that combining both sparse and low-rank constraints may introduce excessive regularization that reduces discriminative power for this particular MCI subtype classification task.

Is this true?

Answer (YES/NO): NO